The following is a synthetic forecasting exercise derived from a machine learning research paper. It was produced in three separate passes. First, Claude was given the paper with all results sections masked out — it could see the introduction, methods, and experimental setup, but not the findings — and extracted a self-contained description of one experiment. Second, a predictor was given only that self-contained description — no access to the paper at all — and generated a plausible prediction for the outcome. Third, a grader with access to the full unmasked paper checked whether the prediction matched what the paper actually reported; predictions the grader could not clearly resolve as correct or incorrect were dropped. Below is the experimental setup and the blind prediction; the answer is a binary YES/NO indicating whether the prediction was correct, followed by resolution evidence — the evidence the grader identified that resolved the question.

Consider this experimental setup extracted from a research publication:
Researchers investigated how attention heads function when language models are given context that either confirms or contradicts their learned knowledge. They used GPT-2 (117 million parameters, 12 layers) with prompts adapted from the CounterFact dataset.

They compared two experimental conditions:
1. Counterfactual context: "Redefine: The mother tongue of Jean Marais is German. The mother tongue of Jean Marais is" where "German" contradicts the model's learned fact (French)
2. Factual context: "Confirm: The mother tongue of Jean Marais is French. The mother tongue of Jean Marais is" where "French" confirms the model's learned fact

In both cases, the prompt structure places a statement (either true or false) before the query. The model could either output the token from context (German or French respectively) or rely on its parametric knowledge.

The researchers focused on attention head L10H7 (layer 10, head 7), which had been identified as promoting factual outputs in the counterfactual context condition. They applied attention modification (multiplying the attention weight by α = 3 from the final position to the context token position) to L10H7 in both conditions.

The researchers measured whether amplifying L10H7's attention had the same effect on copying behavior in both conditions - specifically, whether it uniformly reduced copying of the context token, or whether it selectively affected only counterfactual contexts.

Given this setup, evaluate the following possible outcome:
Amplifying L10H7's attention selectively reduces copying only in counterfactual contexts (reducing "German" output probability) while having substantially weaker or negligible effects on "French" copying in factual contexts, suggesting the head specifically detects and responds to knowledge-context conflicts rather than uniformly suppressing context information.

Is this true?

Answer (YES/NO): NO